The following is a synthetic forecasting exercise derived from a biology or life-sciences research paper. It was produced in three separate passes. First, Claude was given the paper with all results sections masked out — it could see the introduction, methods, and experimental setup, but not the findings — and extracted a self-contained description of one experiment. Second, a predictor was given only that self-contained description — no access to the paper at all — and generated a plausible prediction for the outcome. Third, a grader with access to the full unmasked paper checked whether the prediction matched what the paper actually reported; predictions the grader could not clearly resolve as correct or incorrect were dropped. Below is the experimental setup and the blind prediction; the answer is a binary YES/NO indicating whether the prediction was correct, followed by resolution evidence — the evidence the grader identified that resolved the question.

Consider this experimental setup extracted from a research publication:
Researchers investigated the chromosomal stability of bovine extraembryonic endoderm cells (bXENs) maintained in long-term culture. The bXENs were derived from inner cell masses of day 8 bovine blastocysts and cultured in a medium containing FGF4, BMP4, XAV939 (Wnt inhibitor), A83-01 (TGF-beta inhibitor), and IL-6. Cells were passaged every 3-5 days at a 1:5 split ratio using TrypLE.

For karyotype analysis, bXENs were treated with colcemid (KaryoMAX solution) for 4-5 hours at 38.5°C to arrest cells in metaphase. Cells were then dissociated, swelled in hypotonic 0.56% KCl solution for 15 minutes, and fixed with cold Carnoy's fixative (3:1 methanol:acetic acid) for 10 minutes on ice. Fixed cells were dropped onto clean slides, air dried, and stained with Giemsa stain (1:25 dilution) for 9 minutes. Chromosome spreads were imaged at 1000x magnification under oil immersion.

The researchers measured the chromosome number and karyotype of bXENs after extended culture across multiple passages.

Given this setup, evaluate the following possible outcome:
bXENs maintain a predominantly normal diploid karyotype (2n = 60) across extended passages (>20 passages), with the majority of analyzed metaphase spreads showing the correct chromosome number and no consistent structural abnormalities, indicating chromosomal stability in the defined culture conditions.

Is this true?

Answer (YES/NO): NO